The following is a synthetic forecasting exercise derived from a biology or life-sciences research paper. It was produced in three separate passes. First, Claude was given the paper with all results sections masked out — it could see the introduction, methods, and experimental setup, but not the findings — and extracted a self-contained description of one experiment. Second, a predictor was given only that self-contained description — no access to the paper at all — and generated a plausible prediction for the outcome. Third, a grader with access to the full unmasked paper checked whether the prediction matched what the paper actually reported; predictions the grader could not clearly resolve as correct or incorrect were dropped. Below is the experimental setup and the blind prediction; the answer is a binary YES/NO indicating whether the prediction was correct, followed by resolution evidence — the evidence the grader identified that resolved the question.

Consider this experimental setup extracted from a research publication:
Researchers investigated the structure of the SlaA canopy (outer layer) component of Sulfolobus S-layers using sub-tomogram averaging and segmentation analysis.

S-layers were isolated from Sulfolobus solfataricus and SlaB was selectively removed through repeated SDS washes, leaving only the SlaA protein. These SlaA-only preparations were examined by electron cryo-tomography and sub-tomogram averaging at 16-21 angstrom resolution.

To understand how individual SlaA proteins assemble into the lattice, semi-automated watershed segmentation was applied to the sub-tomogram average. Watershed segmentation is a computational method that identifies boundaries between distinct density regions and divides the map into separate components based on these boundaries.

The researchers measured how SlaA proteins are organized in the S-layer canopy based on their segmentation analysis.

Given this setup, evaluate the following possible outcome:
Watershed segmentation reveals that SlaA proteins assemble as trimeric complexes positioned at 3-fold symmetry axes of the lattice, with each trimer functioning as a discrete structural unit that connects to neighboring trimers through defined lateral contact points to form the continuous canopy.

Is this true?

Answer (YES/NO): NO